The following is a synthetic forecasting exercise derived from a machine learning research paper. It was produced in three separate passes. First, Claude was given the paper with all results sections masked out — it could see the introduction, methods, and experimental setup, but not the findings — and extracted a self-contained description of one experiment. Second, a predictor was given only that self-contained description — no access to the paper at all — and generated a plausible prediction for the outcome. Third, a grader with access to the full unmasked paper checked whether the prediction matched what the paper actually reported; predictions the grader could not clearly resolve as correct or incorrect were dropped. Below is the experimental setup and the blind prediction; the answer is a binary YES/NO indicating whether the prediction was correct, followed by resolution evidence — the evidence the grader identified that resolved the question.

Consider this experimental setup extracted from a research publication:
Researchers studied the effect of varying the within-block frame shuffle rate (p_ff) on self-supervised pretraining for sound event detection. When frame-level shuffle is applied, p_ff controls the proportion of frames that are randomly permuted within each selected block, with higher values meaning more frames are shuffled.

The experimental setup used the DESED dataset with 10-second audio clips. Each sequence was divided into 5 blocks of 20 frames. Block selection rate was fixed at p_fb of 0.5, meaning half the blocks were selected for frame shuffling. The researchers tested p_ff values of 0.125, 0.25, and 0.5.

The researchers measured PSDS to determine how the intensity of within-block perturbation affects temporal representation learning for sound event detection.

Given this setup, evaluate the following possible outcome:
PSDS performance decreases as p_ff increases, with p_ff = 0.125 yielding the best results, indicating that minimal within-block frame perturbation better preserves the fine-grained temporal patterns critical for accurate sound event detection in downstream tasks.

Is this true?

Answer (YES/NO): NO